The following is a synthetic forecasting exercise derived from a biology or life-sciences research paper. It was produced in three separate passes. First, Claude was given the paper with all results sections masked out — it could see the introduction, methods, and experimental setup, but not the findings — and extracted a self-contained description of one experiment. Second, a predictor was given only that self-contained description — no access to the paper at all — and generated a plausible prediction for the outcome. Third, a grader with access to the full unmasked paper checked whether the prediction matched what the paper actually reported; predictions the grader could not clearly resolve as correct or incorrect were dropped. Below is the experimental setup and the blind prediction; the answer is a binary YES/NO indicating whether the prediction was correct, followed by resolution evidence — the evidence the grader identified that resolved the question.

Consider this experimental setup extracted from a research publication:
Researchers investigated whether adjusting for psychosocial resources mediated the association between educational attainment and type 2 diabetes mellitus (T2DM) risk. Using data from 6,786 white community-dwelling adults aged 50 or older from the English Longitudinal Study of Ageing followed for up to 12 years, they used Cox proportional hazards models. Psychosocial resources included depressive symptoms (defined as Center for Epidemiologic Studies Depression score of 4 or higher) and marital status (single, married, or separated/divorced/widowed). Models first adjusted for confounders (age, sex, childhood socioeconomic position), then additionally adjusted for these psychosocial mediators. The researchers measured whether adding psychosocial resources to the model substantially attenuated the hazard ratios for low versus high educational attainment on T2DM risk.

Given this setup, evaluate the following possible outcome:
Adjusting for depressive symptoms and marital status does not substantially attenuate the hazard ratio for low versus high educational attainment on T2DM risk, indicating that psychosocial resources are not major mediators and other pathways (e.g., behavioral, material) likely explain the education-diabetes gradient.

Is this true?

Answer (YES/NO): NO